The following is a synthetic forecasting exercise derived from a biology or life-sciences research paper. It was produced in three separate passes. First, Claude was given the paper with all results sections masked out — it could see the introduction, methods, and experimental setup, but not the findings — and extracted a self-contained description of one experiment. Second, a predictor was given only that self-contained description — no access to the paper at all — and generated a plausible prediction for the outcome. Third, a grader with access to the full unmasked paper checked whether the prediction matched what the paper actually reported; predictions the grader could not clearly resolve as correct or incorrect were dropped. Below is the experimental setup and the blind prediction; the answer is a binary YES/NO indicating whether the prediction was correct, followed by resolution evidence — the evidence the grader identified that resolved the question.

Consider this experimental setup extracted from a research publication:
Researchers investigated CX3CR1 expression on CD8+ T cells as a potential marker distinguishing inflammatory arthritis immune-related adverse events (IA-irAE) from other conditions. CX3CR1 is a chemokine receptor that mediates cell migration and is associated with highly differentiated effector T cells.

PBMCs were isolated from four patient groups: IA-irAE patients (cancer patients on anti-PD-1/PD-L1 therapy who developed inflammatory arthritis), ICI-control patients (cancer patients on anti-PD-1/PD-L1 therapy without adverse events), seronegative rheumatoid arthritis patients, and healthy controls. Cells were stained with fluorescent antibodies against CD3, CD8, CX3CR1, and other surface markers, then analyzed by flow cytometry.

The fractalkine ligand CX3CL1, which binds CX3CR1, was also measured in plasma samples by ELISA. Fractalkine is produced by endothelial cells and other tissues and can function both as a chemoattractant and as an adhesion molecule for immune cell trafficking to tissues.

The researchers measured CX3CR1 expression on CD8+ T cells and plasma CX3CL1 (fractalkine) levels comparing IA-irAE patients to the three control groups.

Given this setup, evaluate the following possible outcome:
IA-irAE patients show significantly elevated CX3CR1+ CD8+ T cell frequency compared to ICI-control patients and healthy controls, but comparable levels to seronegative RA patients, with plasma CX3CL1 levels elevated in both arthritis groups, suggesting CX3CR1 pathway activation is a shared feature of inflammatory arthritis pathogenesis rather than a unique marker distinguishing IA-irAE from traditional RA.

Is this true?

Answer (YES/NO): NO